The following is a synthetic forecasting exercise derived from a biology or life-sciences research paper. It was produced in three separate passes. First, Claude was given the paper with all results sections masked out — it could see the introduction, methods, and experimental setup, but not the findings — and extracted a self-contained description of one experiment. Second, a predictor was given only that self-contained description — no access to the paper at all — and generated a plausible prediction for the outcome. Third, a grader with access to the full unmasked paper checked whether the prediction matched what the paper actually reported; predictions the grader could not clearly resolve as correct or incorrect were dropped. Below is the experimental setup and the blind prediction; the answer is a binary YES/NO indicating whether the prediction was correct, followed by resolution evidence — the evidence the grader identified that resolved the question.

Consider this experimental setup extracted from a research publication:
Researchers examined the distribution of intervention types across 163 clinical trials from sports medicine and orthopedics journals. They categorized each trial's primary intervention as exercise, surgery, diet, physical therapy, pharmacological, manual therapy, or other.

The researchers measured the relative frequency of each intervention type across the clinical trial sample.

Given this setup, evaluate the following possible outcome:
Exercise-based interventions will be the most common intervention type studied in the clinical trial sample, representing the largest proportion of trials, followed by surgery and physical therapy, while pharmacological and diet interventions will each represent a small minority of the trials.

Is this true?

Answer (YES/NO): NO